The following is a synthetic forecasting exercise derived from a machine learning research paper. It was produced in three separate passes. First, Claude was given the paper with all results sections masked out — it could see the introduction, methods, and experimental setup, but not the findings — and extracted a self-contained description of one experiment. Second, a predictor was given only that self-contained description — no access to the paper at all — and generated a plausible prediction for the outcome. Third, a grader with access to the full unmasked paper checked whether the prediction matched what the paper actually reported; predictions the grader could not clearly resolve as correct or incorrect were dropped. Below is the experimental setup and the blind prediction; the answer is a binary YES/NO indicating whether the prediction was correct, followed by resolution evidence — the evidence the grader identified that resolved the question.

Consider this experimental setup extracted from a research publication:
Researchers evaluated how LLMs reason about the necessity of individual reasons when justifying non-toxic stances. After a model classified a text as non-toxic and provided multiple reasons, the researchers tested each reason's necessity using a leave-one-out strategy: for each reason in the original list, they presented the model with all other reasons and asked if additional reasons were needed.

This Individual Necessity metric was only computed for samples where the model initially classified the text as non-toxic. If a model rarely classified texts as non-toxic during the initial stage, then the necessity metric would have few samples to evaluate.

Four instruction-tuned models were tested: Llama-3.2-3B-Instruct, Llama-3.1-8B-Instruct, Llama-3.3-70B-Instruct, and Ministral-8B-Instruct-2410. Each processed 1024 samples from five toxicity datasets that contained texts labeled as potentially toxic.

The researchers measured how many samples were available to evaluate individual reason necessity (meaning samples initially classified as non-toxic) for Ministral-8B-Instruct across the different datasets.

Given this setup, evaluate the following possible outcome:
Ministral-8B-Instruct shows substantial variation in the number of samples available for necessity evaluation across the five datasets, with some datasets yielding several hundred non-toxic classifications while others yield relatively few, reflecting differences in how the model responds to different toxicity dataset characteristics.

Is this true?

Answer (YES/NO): NO